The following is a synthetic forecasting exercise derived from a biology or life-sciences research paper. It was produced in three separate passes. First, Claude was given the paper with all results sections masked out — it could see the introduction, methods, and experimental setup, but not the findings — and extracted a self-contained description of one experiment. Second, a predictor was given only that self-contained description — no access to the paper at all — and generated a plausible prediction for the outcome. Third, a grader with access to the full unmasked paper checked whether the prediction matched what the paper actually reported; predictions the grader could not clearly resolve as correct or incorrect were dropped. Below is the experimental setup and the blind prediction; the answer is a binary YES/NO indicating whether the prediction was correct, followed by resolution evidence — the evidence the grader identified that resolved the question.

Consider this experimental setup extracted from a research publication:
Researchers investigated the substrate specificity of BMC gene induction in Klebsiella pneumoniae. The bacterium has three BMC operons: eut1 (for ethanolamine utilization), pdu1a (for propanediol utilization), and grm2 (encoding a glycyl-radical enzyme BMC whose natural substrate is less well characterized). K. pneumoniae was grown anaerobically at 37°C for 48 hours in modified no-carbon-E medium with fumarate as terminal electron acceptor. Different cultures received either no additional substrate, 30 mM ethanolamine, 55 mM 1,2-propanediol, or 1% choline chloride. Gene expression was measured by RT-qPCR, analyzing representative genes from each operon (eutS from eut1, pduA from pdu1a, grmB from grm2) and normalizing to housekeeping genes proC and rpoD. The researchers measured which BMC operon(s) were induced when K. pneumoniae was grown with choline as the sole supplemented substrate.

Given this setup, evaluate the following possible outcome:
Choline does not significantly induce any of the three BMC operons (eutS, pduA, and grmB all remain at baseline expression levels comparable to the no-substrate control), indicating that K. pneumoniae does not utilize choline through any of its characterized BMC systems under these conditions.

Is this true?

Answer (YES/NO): NO